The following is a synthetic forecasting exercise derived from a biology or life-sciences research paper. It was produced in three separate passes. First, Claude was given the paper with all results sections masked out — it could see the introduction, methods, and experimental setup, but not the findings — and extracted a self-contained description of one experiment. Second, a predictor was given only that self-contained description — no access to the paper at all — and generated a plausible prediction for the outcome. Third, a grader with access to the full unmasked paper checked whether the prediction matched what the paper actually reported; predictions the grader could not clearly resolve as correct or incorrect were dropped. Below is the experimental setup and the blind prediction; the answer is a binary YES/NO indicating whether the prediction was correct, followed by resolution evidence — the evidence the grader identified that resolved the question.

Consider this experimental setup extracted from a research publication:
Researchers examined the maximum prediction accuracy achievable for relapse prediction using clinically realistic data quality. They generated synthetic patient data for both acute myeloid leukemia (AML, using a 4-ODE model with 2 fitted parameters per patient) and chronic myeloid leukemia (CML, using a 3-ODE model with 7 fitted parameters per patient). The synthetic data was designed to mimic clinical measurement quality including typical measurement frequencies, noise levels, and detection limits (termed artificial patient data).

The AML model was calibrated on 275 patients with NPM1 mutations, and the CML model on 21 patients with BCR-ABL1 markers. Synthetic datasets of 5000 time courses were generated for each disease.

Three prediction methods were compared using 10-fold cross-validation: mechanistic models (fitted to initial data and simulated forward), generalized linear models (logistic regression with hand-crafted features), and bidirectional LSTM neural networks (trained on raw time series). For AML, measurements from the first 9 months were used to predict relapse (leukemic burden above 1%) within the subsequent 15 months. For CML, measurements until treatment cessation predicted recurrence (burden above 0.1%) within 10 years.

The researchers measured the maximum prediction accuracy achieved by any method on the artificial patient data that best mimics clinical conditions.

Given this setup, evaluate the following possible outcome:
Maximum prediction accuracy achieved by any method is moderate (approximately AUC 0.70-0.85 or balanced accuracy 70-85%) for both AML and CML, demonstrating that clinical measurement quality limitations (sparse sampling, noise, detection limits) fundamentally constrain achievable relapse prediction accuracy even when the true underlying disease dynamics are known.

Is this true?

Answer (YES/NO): YES